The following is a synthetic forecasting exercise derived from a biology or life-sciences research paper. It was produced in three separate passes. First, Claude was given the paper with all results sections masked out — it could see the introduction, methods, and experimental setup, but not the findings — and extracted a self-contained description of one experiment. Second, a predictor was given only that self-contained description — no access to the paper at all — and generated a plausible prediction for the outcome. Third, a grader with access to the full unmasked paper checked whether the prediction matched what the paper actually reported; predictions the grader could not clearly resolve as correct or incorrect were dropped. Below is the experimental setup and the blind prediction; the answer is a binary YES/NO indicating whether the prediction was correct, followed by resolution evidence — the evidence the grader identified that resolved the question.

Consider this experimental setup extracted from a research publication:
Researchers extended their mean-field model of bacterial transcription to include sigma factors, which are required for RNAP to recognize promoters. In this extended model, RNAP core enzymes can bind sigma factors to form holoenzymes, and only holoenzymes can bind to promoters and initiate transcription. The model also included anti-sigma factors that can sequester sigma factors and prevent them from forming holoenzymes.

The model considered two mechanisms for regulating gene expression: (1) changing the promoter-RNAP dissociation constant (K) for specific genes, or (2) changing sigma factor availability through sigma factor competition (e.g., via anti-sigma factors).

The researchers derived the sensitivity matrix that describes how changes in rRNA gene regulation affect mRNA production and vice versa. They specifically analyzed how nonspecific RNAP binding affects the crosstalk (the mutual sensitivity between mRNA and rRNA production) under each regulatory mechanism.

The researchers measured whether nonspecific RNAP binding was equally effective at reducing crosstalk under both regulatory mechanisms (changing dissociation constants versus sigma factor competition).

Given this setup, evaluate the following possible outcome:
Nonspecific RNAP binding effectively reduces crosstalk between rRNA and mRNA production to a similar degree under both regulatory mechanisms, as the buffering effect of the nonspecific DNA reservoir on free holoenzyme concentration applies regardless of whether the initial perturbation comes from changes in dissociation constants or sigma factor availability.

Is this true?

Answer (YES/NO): NO